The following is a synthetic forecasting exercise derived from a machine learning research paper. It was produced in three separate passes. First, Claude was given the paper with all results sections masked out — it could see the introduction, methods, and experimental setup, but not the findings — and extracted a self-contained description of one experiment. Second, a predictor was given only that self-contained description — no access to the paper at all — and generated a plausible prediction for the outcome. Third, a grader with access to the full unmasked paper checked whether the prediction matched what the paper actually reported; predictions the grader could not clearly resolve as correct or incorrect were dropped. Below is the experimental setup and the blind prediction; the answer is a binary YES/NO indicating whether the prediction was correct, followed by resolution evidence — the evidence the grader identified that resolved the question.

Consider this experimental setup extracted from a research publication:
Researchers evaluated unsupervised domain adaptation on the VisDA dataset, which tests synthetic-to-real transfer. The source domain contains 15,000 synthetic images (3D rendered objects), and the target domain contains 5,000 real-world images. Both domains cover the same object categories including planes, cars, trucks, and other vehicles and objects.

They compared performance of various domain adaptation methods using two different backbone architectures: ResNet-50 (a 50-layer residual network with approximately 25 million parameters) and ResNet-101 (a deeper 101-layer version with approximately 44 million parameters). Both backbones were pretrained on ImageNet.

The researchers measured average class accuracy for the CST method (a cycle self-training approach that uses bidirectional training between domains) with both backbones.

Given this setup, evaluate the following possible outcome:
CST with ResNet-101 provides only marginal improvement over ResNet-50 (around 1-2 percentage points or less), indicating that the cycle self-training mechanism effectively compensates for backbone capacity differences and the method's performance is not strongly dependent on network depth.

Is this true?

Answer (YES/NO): NO